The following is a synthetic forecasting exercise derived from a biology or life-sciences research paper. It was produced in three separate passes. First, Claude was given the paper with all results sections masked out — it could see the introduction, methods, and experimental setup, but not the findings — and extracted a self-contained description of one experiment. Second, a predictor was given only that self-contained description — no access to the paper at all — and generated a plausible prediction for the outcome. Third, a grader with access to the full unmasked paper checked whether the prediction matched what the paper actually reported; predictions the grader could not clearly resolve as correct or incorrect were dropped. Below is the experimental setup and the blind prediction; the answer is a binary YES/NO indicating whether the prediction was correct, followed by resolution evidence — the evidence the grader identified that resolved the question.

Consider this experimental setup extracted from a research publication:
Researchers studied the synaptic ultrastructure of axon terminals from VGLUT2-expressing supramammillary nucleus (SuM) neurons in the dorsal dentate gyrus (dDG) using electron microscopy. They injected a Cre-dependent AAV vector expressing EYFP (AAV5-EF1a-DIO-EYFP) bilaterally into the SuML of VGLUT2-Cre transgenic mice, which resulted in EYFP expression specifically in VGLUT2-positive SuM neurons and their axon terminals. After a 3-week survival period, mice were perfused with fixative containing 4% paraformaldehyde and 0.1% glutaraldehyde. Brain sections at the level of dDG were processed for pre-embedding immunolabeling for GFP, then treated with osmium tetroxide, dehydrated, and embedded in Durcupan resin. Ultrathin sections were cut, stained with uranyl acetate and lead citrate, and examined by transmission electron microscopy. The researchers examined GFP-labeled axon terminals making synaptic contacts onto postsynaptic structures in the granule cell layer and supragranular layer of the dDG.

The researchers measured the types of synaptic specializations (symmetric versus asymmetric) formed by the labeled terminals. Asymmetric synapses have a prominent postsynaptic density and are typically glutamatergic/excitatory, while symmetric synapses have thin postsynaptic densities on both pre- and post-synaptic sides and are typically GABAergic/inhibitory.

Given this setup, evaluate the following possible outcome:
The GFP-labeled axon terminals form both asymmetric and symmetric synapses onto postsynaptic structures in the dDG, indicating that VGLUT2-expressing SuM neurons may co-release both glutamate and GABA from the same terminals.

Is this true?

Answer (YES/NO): YES